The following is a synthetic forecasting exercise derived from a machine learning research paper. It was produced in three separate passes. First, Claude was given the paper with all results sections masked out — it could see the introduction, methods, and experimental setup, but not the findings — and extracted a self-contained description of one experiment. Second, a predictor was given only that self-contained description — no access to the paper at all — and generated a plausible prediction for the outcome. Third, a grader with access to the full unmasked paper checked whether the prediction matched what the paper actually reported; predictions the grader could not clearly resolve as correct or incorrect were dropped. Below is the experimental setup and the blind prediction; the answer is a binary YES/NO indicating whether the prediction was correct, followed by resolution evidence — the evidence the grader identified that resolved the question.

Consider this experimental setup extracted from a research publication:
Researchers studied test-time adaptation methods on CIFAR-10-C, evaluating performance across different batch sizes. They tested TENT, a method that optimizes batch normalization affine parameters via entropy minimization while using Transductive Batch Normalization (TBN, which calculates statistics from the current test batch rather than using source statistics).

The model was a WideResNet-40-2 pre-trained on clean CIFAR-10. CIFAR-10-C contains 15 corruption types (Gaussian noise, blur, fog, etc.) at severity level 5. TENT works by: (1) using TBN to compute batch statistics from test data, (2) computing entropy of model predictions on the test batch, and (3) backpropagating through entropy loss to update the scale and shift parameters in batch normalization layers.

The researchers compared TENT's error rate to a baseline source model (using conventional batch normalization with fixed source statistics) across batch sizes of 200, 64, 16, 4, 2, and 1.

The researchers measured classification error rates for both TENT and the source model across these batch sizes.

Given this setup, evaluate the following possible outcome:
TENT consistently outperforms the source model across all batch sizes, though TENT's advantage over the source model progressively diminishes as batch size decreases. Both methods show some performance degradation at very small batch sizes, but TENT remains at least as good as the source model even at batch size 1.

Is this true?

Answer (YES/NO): NO